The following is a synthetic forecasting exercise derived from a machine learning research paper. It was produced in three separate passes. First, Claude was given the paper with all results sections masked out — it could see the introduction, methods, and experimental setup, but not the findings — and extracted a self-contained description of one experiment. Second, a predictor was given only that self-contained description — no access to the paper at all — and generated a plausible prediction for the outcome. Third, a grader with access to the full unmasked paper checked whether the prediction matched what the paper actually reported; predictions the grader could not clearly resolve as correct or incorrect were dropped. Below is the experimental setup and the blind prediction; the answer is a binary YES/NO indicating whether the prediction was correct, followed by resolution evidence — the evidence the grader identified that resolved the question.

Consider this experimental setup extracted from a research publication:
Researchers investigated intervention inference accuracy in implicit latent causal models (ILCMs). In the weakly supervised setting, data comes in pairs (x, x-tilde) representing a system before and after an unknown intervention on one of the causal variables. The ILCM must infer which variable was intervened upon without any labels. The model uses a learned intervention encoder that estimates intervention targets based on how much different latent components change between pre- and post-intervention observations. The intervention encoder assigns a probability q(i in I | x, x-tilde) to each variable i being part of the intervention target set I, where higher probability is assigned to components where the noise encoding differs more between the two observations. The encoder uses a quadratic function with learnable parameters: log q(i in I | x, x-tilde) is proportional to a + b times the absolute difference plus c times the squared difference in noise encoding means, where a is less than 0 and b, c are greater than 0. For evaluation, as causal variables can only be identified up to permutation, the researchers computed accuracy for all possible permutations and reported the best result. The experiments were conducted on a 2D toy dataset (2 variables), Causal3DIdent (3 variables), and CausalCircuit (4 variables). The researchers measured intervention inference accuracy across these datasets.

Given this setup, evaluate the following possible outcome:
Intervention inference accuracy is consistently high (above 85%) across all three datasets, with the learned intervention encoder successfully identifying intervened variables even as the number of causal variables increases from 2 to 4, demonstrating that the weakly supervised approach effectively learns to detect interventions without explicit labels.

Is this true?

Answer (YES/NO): YES